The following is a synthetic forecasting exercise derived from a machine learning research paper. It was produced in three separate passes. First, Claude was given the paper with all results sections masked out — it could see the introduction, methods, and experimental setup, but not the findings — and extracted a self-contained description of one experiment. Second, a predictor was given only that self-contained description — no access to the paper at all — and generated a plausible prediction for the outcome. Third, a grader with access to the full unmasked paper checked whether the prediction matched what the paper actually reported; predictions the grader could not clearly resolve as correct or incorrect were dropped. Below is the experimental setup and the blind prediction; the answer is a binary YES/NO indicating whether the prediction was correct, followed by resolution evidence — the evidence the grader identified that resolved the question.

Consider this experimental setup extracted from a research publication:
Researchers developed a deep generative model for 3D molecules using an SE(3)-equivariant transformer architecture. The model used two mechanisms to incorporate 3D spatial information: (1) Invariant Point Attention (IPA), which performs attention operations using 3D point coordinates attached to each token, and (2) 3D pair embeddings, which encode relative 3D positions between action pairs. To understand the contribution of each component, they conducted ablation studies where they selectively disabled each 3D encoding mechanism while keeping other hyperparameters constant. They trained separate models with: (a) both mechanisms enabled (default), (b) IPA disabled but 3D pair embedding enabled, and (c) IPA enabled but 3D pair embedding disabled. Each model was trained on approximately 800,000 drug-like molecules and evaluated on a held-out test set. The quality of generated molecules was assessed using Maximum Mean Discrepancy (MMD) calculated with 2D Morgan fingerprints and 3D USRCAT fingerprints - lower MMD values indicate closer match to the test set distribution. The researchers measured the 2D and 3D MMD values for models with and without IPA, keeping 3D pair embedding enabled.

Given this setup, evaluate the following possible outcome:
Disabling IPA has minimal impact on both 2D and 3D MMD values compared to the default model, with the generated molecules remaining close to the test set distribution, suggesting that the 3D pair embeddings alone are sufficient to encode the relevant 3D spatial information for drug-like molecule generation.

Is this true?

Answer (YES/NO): NO